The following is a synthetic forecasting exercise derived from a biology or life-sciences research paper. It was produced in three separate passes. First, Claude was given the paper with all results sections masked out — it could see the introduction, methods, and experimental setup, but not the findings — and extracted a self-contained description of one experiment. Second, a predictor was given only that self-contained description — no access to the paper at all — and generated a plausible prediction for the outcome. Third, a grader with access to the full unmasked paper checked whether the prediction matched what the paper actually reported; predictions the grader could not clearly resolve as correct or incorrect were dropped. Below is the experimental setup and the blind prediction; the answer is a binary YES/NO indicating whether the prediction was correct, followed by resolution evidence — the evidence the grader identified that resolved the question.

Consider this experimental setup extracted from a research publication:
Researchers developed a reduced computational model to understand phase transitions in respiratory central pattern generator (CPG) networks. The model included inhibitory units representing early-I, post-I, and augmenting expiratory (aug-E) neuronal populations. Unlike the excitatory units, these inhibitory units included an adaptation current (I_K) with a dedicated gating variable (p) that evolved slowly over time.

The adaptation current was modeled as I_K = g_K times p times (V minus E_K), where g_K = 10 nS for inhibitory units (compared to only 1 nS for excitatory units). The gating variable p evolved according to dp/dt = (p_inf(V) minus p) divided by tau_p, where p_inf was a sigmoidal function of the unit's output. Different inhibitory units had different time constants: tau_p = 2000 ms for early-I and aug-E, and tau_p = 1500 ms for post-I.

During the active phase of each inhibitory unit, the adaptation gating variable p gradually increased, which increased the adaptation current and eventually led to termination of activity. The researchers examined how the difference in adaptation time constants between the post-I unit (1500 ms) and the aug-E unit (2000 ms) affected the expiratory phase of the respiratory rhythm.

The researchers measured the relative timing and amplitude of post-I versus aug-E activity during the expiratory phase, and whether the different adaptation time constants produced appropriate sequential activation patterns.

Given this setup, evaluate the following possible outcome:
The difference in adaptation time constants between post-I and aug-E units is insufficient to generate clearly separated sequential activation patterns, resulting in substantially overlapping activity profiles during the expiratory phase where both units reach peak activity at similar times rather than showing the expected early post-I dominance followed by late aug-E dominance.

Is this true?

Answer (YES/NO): NO